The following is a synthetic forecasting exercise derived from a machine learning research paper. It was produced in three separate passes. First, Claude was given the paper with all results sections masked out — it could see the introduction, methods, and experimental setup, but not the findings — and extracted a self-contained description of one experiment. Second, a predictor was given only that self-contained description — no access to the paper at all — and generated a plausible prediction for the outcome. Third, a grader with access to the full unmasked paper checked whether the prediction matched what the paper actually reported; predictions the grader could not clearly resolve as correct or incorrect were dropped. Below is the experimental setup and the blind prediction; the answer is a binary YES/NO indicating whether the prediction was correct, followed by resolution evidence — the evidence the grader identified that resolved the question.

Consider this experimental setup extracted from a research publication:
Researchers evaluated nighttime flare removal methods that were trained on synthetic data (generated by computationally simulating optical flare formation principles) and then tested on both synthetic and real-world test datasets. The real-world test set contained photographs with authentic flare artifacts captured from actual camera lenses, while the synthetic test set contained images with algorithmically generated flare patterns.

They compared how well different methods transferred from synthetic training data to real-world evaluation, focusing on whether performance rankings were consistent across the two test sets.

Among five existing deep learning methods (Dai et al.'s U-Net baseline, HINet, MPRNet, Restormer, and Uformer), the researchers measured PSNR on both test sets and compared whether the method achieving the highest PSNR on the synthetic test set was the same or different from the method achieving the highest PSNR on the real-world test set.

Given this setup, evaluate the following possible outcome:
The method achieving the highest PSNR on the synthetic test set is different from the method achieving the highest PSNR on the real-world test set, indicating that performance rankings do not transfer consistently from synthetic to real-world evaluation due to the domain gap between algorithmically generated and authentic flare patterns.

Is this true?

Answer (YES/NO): YES